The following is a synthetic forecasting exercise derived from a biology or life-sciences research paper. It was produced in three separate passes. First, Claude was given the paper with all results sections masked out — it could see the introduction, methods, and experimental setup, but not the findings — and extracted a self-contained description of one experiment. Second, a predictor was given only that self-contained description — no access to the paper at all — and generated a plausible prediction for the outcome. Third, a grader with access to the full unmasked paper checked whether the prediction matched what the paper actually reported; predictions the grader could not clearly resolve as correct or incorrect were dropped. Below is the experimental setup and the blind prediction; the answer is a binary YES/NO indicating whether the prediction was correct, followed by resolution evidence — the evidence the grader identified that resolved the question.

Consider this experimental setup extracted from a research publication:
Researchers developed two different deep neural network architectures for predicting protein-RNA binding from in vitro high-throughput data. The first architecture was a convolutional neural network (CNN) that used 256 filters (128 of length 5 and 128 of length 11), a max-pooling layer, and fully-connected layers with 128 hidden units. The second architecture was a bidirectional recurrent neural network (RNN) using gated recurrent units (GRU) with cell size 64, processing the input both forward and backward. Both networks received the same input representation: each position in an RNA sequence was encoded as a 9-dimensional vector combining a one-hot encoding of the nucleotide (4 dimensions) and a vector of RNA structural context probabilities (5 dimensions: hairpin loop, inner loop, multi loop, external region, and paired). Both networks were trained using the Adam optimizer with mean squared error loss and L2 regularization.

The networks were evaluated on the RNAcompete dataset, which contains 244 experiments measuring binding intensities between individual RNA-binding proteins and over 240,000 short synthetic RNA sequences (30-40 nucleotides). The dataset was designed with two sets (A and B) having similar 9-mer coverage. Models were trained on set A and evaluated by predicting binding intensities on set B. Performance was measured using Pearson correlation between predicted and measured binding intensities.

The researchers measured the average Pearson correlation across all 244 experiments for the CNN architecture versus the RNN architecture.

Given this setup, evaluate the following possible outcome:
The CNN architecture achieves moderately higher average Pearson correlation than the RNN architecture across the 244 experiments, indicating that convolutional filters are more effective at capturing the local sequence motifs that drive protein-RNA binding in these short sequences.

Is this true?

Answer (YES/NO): NO